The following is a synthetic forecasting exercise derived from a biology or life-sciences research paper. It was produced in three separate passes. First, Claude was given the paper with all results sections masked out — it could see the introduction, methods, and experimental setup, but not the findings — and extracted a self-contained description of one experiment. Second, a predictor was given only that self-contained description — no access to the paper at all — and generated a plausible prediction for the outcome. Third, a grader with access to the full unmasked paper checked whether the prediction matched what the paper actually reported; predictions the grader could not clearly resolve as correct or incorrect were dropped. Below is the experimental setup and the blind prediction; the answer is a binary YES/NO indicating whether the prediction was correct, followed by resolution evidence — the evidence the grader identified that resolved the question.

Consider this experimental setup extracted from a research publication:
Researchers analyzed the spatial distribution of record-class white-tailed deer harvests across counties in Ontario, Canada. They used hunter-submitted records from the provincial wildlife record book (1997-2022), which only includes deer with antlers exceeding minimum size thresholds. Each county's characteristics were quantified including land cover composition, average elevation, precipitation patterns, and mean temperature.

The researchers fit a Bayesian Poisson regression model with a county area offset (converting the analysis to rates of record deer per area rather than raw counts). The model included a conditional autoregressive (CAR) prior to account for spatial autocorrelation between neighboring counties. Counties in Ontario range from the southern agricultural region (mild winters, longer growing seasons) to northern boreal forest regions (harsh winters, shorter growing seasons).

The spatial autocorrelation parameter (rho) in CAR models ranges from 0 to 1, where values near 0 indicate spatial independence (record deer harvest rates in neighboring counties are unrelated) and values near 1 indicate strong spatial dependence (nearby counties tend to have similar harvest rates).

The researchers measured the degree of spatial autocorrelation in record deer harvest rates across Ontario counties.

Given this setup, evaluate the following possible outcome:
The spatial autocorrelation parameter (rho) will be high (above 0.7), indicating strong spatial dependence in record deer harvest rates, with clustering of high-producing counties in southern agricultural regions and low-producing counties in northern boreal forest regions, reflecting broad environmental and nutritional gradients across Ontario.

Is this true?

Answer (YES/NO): NO